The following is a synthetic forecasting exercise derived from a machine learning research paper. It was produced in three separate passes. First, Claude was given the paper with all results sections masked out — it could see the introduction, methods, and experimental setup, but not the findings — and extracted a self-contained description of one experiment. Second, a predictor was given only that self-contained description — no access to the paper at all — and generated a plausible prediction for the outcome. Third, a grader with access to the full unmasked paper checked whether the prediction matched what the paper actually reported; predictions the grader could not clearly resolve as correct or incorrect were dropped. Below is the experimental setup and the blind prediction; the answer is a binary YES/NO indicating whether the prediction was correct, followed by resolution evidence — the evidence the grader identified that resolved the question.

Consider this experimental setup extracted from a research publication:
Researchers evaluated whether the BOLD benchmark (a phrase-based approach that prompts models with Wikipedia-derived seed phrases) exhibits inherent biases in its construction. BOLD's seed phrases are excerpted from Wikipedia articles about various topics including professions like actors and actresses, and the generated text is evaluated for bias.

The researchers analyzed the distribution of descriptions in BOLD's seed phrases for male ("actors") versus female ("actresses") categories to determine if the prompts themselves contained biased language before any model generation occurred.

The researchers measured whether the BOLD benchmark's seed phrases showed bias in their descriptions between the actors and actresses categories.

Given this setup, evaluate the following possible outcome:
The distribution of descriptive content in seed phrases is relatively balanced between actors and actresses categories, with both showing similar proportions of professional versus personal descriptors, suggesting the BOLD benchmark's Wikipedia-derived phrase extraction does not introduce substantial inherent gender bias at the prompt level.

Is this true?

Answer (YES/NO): NO